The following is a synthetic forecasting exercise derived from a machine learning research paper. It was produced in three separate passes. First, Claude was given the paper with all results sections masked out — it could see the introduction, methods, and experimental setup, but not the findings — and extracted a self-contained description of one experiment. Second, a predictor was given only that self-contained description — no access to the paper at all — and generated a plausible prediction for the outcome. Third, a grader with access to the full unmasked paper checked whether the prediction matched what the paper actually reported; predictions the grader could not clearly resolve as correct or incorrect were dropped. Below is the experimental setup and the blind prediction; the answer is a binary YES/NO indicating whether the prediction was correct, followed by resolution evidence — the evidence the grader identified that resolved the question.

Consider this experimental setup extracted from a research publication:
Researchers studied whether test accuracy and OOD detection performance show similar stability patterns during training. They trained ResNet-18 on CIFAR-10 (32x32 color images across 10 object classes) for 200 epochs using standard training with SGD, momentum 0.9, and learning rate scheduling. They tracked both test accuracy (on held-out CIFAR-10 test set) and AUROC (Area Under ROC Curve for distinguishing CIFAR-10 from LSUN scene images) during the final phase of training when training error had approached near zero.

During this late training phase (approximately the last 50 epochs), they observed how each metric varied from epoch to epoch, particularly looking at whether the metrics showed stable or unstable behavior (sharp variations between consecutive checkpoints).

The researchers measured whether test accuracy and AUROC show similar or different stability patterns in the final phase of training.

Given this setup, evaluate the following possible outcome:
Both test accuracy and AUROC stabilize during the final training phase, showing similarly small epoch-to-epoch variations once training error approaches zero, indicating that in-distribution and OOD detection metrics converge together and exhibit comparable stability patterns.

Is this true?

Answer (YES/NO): NO